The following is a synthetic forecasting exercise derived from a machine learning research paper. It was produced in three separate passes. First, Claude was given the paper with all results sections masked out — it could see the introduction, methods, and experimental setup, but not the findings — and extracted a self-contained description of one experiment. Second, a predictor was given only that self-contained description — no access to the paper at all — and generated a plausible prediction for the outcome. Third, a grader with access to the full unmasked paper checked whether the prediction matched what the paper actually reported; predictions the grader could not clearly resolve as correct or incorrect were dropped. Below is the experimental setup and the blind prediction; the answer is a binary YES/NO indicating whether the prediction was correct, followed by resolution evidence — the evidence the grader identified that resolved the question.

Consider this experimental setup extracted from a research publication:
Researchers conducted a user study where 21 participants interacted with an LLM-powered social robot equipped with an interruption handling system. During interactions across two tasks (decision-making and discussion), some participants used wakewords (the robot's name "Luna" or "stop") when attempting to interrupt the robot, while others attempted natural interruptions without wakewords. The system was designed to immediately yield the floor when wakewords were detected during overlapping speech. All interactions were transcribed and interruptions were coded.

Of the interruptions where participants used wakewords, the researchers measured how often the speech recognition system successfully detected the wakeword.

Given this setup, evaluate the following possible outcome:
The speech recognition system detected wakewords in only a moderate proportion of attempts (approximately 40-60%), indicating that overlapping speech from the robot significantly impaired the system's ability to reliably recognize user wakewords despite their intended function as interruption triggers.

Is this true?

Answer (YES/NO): NO